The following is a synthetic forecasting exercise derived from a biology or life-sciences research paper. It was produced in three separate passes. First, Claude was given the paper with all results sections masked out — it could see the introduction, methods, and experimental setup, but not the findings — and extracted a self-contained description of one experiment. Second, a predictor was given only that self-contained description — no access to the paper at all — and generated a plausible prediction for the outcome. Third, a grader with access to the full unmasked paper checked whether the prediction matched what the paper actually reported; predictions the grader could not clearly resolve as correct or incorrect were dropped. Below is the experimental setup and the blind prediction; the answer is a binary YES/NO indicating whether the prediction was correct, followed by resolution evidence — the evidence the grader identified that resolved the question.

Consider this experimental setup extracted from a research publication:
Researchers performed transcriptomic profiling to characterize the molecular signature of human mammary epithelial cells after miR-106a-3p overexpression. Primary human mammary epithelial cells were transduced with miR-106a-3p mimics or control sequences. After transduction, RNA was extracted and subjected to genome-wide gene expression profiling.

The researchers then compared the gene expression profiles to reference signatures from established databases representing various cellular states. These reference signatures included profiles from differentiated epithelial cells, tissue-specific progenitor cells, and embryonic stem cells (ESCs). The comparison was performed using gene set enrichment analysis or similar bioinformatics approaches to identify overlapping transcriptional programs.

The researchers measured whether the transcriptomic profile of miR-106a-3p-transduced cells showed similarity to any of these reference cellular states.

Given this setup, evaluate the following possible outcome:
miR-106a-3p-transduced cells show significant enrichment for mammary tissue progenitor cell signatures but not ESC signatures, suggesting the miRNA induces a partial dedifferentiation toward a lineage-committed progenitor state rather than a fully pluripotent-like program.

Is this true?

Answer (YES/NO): NO